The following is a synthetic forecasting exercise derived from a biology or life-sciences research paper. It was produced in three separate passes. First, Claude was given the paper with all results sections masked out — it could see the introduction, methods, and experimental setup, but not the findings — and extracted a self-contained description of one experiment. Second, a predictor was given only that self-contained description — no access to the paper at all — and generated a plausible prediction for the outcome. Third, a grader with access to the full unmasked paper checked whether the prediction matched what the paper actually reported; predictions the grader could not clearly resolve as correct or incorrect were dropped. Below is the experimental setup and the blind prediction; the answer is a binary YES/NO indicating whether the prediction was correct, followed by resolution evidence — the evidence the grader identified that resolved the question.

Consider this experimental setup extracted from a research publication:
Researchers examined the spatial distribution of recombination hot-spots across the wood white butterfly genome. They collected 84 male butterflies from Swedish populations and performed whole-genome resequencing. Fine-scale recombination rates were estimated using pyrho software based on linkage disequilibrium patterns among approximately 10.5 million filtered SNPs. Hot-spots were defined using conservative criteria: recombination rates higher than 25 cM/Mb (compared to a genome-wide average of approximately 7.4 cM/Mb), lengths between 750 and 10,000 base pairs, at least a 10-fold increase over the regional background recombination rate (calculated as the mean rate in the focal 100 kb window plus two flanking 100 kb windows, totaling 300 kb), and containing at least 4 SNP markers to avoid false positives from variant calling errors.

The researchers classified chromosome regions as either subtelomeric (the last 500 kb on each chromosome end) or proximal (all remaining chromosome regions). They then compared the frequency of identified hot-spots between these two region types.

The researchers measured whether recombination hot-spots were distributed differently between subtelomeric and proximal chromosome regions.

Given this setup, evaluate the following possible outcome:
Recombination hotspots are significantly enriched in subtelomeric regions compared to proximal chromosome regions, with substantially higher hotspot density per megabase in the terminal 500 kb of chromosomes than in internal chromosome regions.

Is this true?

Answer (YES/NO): NO